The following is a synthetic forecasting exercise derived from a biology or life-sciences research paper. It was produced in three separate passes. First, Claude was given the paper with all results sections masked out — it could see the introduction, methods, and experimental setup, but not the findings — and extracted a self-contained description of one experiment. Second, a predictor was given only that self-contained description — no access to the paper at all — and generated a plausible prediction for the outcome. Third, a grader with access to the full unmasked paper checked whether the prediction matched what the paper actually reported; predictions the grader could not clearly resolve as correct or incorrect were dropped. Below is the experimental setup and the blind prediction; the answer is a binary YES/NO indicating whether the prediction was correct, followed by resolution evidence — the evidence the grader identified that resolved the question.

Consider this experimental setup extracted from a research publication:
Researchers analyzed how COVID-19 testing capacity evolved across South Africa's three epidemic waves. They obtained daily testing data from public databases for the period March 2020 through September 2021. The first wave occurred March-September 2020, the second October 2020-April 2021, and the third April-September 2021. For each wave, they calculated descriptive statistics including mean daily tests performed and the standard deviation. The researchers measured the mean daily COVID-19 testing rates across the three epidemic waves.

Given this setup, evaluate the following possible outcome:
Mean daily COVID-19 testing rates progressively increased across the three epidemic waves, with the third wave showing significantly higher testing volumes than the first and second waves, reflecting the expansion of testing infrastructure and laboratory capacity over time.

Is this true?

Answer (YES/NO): YES